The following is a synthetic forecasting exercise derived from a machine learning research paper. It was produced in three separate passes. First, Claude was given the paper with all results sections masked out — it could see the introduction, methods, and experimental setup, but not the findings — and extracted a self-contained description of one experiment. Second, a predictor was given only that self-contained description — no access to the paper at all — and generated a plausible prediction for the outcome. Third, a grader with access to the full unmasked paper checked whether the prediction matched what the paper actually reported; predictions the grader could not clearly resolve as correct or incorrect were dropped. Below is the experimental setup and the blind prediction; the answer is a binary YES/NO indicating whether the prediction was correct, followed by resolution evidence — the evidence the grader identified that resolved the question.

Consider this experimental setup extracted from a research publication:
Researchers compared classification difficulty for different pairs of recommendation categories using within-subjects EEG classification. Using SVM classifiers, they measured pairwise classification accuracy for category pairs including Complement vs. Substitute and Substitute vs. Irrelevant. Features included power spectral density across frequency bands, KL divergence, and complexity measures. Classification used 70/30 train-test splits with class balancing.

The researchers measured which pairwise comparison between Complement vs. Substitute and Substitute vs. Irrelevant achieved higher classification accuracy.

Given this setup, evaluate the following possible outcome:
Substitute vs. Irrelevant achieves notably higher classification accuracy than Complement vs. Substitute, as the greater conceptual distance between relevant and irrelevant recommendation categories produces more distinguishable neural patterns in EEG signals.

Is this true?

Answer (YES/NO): YES